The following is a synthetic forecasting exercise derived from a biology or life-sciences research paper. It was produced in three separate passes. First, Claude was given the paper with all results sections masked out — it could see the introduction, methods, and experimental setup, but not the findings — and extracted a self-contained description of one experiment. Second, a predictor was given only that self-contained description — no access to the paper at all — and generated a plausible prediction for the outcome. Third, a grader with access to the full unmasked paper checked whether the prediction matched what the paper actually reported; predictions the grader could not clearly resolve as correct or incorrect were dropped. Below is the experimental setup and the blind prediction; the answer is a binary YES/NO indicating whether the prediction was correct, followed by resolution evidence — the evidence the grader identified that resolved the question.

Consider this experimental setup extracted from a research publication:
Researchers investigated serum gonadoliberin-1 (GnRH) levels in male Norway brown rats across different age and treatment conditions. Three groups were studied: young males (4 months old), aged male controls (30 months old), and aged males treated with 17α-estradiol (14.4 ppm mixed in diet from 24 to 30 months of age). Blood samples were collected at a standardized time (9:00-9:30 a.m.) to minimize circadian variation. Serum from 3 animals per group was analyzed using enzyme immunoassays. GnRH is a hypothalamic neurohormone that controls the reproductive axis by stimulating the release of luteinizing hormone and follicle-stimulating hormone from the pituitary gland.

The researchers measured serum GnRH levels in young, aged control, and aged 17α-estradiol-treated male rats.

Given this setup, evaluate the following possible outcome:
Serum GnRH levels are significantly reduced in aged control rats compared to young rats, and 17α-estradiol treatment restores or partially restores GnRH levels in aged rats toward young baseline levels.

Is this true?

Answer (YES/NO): NO